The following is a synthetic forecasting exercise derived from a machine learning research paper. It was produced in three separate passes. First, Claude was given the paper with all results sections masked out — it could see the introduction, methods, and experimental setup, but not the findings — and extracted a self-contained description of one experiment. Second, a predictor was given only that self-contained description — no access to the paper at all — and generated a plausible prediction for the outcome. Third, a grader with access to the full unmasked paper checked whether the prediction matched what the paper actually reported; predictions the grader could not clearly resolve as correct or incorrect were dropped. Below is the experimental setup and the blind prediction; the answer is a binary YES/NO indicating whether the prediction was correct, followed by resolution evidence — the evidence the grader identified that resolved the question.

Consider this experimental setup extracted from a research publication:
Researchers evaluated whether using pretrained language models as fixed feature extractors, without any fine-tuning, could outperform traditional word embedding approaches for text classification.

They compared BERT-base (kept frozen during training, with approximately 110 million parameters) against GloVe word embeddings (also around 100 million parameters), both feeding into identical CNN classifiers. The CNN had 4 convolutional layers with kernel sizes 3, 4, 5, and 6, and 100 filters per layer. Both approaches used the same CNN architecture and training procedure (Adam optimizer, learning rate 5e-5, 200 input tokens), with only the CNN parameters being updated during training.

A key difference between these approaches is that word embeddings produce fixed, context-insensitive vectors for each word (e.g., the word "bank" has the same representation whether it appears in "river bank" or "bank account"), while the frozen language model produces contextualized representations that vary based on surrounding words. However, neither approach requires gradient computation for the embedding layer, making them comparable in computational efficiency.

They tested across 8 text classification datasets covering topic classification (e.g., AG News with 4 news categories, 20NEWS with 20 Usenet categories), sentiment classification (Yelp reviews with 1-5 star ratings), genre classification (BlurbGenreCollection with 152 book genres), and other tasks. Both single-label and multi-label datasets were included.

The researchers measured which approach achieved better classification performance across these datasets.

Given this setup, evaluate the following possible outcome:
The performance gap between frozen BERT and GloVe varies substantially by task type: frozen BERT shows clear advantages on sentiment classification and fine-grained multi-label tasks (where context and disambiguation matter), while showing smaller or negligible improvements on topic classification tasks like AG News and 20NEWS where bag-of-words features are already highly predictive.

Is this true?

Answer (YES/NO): NO